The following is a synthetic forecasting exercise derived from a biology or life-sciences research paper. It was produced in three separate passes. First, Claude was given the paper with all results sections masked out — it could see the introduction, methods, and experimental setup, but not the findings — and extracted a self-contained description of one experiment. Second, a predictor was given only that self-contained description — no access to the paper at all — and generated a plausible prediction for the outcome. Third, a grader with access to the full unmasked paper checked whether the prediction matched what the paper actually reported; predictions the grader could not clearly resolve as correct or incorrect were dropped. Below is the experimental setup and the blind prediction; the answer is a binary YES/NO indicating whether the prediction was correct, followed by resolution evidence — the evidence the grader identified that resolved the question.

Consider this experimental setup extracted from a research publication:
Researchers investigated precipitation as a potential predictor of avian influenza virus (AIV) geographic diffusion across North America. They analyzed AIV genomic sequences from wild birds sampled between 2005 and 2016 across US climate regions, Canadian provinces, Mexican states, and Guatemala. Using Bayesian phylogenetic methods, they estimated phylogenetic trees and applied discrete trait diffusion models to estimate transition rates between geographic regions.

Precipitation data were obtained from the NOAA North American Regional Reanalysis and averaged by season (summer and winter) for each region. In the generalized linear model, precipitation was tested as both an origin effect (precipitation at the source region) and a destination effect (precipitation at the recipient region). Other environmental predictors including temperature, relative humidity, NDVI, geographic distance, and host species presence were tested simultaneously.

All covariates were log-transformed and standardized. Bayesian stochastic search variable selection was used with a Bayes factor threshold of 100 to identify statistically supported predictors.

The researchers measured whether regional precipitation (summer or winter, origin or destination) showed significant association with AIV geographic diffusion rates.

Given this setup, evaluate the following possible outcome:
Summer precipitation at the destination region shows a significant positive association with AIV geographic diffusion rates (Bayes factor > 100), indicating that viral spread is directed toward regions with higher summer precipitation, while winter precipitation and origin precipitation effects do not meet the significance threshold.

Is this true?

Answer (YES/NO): NO